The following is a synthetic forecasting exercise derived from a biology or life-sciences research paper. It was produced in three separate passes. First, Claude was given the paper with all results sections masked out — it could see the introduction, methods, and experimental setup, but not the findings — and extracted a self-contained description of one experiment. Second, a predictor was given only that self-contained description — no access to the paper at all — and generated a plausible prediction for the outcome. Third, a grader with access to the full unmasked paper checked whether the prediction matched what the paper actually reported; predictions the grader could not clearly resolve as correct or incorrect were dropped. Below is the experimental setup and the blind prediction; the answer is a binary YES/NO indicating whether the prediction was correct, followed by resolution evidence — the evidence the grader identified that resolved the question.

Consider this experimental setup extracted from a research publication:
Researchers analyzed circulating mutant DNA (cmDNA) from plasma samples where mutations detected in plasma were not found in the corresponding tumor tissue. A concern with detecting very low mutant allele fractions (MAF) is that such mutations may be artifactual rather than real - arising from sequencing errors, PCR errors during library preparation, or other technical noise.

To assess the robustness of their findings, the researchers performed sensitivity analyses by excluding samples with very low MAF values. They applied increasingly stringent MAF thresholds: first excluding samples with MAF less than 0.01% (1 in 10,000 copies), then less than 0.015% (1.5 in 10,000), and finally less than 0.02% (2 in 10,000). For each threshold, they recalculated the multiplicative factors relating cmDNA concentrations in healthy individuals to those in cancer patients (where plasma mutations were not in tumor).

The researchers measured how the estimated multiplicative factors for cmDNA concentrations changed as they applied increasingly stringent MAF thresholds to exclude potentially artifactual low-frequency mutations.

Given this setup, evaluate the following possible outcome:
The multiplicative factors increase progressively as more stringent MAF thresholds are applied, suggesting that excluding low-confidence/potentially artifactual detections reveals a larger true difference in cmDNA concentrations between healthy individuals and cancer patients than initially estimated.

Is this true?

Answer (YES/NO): NO